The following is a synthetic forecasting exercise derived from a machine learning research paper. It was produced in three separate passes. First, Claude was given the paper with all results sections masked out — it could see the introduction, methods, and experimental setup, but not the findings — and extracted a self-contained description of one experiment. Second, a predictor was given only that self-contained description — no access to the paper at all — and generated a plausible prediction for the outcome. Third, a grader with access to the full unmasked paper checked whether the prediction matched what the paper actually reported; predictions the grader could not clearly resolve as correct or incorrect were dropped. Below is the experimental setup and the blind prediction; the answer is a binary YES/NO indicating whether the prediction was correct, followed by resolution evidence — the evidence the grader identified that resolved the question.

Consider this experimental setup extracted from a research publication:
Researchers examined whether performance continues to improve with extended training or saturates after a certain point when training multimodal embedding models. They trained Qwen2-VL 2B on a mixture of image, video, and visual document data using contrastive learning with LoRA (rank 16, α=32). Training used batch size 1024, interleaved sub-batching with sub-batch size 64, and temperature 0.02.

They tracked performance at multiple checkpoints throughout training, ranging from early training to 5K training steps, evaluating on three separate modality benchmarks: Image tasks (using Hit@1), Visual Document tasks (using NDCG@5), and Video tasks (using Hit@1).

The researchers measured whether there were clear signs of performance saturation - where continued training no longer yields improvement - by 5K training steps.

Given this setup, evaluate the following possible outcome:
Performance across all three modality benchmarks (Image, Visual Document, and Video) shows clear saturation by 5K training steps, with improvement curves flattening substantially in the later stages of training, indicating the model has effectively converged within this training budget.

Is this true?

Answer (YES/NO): NO